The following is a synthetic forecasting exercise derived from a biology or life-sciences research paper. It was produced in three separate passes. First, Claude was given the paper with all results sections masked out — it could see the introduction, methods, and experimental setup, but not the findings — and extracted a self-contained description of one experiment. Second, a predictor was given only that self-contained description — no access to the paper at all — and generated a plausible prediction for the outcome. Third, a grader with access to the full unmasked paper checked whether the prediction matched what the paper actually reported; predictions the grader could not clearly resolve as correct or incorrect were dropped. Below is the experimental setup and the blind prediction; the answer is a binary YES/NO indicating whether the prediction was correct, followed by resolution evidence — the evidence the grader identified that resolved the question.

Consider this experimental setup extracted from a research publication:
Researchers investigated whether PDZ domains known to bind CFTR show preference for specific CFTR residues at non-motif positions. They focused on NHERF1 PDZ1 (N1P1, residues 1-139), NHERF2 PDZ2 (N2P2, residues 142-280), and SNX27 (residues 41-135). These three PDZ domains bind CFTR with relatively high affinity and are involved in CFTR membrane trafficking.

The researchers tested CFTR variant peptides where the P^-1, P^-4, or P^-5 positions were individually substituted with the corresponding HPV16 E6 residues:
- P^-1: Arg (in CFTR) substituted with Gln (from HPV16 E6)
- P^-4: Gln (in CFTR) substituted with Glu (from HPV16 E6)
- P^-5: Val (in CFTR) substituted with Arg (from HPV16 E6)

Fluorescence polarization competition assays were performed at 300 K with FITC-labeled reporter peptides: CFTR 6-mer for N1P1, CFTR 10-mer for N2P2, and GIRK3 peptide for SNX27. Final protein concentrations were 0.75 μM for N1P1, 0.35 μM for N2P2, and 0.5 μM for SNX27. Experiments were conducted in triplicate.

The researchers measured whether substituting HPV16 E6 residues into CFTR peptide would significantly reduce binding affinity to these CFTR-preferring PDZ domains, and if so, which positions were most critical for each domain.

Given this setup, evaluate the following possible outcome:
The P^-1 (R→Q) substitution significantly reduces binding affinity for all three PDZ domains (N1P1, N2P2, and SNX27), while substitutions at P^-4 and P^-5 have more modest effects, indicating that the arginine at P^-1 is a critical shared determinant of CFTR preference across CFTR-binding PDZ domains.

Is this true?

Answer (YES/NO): NO